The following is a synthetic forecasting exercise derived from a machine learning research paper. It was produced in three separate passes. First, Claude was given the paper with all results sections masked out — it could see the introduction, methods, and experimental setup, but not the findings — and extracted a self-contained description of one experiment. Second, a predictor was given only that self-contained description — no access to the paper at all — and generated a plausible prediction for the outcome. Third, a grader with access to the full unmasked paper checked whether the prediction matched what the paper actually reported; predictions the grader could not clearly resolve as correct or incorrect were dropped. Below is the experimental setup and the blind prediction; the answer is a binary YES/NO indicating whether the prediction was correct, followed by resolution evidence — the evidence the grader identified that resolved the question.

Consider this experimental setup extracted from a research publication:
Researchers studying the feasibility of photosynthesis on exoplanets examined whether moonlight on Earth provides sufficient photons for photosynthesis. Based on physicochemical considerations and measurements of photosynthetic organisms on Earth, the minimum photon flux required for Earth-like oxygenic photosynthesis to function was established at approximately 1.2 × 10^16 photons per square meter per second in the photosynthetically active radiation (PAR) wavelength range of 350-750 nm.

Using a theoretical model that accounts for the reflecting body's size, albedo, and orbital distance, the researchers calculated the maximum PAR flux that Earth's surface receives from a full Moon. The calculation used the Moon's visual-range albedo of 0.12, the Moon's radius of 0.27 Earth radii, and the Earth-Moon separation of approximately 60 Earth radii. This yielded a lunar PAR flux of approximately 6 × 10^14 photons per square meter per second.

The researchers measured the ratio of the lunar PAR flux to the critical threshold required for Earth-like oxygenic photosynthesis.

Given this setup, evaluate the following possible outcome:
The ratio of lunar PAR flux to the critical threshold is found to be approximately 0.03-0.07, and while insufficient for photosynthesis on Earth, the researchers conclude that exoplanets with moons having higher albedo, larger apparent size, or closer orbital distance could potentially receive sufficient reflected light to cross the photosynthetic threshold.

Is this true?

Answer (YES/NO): NO